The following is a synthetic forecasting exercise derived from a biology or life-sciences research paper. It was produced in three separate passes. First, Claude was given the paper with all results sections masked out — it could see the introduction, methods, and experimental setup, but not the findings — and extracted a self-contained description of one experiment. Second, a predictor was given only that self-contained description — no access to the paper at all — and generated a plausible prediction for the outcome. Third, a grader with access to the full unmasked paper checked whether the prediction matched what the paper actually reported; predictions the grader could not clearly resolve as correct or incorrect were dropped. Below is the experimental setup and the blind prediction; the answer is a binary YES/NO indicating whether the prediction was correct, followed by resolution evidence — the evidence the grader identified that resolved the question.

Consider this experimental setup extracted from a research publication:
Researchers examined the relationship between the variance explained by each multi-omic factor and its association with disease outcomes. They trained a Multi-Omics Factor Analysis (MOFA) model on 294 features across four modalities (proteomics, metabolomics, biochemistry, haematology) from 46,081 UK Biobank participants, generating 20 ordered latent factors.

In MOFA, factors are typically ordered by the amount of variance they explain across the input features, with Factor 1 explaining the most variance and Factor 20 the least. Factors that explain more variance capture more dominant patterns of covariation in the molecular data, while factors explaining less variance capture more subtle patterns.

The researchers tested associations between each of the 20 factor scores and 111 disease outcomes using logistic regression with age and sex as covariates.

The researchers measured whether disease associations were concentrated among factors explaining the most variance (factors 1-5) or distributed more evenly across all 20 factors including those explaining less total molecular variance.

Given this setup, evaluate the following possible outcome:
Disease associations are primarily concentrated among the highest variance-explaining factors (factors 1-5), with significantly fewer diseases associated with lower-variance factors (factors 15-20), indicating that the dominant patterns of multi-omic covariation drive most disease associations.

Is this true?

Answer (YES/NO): NO